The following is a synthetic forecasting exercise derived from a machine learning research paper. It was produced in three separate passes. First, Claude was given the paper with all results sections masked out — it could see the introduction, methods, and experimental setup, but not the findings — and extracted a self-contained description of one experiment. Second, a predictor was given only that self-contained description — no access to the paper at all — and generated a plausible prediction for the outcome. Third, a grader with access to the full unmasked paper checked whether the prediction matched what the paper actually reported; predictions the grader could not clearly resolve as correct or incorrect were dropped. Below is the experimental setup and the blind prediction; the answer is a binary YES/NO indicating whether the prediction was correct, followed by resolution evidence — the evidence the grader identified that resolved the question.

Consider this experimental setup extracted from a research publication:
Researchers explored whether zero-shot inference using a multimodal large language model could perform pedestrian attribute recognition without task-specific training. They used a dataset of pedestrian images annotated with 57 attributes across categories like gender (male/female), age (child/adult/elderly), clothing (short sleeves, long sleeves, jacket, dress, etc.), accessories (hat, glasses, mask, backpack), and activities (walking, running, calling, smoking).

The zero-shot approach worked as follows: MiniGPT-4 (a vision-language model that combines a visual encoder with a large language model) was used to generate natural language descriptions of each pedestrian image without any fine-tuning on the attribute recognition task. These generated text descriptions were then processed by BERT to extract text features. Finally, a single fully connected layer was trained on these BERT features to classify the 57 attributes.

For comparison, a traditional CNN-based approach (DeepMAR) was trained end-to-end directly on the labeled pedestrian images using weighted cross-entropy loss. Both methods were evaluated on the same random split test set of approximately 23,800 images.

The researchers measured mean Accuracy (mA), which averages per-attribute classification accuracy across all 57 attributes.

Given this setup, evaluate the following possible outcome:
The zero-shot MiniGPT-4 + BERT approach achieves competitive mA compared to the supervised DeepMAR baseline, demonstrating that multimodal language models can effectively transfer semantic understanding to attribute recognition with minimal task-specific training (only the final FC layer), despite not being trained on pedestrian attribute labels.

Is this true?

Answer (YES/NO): NO